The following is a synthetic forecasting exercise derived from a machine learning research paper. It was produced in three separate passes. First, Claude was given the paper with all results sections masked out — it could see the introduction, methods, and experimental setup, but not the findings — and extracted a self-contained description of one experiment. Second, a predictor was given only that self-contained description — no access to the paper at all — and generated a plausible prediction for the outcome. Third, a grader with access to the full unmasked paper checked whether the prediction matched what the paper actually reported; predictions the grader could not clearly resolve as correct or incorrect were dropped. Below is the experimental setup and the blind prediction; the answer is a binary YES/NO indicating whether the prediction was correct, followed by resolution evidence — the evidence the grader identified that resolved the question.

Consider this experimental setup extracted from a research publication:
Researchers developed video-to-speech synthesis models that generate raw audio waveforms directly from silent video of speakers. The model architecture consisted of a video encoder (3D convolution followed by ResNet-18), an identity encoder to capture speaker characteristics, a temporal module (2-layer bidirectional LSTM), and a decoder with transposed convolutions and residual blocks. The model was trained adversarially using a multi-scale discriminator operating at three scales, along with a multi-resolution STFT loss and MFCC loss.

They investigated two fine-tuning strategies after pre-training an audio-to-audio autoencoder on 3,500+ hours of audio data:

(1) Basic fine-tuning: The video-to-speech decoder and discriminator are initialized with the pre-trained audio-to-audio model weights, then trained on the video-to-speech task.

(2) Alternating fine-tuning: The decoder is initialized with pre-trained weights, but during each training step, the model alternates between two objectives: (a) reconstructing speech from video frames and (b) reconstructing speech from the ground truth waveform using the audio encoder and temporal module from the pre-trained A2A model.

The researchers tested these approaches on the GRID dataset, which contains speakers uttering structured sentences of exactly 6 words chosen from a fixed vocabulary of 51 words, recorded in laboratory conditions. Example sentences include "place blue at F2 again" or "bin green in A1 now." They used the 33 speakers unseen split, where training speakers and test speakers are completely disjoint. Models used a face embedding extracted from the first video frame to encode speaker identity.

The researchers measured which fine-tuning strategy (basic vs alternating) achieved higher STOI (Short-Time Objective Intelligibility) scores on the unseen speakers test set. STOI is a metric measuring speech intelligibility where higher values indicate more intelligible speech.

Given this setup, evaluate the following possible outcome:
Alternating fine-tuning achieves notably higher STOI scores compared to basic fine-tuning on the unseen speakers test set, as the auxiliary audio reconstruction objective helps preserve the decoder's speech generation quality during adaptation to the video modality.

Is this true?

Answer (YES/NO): NO